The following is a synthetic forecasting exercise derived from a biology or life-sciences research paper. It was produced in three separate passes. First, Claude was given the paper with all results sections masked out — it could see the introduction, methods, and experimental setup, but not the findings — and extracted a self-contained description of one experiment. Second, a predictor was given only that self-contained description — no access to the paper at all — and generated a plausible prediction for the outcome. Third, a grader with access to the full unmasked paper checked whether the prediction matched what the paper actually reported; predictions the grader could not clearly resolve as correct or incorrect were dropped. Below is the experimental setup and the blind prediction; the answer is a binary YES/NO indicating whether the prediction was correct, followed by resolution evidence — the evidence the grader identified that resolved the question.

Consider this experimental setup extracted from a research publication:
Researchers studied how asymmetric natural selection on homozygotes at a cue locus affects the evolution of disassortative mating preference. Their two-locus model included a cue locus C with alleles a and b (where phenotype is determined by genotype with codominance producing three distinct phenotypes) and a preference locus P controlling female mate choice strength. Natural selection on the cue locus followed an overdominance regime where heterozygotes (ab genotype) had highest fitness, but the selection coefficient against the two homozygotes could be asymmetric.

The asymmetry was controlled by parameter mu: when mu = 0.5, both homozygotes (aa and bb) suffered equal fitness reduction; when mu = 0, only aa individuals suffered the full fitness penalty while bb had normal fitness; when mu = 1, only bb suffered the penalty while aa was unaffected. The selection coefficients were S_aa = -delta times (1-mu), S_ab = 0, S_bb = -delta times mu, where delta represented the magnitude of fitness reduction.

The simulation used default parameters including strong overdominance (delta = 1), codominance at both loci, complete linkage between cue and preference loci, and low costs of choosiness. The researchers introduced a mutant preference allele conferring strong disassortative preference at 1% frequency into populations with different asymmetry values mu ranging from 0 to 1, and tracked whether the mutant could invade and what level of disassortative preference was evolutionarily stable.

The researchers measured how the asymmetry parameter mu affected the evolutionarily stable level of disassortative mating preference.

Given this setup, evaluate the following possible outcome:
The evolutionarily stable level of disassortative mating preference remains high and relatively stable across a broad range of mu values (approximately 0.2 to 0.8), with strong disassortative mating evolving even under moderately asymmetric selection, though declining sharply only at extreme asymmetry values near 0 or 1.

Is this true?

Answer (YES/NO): NO